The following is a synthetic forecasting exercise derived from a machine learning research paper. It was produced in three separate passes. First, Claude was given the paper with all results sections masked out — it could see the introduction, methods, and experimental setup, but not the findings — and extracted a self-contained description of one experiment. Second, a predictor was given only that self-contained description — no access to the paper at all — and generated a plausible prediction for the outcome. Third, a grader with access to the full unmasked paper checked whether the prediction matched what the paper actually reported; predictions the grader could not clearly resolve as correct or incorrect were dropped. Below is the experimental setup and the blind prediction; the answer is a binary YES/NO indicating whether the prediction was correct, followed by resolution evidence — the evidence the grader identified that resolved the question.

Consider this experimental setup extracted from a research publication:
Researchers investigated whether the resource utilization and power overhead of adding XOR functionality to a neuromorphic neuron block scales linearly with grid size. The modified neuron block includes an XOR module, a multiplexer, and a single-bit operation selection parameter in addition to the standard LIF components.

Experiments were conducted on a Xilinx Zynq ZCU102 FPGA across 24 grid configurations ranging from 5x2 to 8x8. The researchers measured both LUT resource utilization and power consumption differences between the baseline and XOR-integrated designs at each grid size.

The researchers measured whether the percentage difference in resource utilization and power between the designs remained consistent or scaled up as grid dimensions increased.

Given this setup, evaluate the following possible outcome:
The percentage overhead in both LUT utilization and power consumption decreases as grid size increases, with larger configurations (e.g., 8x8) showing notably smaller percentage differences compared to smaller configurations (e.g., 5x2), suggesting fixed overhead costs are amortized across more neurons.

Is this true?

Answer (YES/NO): NO